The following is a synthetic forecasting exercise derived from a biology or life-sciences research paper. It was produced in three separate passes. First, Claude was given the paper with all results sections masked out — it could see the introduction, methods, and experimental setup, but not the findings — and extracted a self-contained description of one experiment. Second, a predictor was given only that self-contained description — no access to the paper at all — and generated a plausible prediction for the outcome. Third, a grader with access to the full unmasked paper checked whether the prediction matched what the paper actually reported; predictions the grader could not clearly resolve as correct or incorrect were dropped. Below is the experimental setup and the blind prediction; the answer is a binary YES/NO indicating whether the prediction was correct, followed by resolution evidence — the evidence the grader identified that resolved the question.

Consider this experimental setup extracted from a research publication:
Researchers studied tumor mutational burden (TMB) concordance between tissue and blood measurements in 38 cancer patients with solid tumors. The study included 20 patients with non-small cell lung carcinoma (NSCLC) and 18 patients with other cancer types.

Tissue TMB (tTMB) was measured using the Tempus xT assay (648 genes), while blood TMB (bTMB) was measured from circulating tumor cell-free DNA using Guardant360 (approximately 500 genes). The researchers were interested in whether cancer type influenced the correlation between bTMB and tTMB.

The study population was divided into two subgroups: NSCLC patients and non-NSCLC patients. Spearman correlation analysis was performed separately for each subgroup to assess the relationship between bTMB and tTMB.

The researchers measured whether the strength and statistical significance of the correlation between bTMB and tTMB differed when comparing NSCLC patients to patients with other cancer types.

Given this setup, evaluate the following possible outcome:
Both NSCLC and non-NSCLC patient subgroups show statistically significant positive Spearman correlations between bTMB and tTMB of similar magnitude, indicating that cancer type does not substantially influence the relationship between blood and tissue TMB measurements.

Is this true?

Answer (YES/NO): NO